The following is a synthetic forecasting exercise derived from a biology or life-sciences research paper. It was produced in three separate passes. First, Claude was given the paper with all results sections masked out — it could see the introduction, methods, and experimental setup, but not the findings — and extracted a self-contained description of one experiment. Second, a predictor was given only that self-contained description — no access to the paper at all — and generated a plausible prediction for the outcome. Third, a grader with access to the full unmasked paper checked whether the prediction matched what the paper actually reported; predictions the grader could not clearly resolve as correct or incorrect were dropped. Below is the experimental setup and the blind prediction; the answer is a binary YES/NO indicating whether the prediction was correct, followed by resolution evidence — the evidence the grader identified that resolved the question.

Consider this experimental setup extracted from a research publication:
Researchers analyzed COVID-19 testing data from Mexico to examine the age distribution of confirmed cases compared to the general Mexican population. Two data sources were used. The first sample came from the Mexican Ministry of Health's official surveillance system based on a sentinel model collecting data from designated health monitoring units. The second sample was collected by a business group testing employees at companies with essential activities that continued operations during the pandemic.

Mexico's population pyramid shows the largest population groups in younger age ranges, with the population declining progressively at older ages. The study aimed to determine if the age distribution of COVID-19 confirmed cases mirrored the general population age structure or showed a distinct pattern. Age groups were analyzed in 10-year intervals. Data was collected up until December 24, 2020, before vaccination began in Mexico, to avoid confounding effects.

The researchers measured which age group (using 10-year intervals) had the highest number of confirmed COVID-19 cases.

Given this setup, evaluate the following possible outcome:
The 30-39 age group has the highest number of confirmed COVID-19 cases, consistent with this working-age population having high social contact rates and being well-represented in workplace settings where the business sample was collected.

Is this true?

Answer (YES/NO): YES